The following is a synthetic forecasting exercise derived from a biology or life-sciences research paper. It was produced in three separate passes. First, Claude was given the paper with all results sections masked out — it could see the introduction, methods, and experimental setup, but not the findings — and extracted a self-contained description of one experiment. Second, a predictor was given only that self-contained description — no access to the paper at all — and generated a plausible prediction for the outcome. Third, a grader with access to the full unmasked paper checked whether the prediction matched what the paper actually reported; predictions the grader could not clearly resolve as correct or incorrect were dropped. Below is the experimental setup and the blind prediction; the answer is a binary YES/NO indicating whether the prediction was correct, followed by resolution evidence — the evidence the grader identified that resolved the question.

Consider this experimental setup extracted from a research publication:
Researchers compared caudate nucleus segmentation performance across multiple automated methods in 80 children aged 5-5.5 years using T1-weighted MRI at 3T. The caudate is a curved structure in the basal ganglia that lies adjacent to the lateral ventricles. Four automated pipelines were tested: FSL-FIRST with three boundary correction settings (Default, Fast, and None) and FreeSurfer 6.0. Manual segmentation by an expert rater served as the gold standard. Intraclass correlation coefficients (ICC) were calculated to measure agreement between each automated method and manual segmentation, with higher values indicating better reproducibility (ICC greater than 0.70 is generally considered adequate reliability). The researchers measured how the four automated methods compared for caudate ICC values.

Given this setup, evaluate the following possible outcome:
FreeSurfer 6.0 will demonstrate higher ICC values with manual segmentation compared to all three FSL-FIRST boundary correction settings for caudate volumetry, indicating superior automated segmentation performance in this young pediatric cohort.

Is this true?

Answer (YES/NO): NO